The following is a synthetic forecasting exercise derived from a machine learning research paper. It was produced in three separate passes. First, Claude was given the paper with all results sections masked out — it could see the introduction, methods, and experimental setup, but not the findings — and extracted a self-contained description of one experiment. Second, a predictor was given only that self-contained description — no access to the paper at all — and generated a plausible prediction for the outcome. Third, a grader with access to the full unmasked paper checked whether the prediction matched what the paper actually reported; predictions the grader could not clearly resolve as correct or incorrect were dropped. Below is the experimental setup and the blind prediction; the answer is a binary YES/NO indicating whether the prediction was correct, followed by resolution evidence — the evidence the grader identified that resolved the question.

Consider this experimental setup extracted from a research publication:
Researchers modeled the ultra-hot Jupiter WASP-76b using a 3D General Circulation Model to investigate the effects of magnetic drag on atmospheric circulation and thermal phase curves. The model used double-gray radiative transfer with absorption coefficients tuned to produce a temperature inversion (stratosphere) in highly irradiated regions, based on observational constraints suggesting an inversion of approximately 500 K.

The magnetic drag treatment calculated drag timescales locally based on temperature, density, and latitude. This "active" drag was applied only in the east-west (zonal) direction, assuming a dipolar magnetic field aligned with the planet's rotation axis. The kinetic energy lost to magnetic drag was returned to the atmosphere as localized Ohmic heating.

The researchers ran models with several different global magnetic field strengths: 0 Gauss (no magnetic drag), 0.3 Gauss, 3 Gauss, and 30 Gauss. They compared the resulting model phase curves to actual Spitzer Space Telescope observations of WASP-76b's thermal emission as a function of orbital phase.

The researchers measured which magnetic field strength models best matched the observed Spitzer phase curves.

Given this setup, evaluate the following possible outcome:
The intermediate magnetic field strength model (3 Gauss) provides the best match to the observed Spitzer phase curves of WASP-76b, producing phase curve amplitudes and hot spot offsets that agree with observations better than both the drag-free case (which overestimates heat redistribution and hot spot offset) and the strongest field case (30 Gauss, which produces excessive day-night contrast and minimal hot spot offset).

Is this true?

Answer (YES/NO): NO